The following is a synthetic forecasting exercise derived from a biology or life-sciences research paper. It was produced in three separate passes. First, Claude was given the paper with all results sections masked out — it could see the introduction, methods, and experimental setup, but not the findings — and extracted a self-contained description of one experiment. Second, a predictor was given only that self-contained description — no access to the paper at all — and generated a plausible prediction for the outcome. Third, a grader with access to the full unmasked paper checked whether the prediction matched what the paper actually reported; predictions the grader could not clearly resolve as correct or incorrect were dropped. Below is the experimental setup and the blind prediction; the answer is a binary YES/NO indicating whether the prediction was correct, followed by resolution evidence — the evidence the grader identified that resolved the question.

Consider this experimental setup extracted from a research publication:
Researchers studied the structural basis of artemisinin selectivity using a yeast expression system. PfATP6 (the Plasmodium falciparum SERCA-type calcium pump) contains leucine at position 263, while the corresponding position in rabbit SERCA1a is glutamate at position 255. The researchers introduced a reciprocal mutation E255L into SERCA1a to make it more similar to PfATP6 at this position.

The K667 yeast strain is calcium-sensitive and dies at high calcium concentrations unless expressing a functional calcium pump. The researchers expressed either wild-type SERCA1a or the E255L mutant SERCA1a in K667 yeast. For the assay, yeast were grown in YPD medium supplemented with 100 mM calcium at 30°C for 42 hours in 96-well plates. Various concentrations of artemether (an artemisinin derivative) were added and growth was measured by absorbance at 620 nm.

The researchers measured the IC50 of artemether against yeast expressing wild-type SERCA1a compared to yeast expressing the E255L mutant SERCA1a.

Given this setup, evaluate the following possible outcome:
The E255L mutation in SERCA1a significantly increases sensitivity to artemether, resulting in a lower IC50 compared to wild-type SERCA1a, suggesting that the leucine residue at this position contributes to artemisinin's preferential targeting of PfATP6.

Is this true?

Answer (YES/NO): YES